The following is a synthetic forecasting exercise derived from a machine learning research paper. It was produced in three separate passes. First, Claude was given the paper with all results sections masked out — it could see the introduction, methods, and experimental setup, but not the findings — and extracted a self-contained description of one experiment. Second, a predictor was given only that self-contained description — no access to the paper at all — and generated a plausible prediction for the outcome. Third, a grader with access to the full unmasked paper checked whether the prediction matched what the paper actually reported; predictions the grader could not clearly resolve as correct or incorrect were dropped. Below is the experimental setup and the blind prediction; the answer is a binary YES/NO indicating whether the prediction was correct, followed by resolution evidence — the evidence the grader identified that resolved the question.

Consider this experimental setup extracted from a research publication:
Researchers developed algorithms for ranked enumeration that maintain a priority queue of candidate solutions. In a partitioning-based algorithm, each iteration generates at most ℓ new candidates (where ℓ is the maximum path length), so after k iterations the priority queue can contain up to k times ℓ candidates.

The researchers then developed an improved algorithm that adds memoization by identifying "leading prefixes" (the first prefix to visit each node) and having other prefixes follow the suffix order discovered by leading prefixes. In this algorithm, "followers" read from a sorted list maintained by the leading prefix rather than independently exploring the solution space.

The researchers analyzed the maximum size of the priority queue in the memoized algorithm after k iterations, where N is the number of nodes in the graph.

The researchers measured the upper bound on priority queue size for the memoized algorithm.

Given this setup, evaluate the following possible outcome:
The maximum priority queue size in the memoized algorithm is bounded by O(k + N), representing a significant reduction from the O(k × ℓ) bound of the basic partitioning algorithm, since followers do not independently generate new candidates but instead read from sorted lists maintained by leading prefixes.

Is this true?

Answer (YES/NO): NO